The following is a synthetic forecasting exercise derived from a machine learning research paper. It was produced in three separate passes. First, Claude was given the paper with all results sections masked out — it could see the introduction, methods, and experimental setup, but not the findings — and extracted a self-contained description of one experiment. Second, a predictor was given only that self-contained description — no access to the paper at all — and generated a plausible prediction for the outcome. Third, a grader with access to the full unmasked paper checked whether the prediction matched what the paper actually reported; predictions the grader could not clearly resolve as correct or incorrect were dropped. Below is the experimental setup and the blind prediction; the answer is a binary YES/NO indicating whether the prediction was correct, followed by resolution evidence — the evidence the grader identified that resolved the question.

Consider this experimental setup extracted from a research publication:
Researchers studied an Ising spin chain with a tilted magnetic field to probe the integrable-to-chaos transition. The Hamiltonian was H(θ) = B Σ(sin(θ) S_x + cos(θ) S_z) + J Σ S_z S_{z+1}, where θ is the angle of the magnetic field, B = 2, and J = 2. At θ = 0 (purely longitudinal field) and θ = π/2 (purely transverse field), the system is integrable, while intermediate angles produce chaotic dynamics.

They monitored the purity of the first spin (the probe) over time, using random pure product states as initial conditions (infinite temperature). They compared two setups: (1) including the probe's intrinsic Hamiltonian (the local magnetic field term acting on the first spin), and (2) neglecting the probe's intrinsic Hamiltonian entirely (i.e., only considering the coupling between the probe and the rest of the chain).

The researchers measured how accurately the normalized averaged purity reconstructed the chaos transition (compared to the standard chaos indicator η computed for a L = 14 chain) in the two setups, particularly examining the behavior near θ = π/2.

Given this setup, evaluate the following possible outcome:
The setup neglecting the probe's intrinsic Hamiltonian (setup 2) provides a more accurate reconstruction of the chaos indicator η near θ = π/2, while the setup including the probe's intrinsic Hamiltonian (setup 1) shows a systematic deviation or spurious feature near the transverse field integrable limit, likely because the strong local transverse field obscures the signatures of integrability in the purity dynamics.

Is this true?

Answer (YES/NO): YES